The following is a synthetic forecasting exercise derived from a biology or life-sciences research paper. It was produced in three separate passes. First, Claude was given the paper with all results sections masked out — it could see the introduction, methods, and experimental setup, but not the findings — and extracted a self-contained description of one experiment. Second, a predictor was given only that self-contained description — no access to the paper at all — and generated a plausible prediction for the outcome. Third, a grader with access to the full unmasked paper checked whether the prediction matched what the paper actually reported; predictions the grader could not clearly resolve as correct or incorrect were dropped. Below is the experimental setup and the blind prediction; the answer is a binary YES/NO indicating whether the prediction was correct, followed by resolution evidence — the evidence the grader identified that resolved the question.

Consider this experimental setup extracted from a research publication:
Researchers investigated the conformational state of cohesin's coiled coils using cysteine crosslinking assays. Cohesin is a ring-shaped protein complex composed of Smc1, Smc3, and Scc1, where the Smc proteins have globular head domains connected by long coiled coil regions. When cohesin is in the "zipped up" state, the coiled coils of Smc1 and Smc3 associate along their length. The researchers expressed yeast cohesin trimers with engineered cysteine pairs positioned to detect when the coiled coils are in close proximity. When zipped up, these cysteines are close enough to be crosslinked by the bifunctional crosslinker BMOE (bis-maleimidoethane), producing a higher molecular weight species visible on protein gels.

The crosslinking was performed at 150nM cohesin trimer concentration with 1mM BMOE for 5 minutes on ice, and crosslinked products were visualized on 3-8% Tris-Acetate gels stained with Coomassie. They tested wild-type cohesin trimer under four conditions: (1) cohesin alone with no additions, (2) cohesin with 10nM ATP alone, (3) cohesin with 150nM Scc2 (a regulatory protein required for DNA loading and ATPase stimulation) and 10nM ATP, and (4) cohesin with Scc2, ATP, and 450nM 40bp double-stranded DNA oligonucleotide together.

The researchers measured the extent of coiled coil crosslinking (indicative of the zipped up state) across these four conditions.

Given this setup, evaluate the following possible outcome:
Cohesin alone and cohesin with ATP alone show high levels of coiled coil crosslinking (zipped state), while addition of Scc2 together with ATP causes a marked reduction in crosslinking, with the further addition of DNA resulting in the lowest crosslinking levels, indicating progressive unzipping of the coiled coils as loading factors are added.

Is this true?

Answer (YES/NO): NO